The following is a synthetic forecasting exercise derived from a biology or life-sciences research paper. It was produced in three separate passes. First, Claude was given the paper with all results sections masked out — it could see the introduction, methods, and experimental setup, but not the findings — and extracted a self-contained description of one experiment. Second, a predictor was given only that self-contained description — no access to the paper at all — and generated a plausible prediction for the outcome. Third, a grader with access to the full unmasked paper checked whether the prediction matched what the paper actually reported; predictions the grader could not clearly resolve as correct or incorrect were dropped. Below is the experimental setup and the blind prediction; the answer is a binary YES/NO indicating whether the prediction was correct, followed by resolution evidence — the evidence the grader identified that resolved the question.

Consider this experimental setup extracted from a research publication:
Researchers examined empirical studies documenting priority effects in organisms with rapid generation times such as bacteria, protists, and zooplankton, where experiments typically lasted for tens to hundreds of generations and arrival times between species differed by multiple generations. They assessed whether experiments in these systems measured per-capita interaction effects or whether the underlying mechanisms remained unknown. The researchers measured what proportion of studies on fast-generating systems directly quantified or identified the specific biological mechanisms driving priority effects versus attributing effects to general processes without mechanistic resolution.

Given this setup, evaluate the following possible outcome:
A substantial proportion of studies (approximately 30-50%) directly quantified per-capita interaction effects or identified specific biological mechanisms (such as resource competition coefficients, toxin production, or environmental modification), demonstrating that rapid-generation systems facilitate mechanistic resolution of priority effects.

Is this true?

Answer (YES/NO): NO